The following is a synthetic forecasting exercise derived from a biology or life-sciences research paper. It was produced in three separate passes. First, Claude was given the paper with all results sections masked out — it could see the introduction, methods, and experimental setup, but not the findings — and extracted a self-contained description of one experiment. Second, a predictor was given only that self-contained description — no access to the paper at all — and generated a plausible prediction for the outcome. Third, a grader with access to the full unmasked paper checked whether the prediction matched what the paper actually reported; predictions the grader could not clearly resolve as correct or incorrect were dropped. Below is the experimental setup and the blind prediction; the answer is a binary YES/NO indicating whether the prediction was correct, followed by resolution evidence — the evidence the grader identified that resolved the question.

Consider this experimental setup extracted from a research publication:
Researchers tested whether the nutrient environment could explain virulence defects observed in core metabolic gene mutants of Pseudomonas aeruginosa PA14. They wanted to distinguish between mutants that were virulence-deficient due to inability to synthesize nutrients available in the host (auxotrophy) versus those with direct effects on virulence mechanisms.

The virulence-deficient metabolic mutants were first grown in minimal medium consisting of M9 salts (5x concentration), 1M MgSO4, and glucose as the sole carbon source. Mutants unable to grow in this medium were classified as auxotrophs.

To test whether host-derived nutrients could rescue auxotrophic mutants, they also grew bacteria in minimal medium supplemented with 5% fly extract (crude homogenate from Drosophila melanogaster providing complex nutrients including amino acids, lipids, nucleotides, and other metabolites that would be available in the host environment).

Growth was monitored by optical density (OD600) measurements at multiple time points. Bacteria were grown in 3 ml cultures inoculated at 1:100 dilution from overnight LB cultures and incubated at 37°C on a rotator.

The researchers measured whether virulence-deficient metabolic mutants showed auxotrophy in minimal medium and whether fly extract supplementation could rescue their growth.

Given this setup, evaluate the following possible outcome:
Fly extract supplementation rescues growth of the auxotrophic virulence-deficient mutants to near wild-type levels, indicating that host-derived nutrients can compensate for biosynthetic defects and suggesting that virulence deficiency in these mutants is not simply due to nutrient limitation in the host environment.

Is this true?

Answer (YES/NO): NO